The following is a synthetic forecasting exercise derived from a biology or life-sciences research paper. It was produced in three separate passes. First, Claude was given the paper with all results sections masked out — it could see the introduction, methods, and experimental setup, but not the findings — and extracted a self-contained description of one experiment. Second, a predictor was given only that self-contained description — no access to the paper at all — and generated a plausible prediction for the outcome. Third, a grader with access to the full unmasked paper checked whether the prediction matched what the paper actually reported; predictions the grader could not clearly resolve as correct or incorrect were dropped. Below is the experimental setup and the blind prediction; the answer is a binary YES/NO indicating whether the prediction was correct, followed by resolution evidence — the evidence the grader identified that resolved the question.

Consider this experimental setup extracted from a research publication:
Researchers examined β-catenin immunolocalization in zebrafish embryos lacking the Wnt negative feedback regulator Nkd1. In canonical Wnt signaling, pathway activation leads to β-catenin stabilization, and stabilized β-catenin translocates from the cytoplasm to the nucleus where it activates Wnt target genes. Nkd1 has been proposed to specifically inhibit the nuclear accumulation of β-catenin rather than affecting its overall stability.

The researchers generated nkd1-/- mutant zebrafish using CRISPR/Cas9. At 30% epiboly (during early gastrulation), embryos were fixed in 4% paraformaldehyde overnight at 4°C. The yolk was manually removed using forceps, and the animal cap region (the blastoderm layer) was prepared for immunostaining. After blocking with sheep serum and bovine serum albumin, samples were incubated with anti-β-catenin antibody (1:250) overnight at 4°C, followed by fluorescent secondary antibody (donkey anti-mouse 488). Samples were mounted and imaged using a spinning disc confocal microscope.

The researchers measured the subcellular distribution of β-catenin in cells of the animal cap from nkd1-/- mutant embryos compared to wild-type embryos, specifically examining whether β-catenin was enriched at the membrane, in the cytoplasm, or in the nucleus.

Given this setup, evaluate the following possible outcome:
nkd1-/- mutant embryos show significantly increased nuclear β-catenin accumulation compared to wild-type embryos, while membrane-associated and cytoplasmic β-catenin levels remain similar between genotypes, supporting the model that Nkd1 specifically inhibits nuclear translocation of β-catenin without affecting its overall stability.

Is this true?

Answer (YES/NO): NO